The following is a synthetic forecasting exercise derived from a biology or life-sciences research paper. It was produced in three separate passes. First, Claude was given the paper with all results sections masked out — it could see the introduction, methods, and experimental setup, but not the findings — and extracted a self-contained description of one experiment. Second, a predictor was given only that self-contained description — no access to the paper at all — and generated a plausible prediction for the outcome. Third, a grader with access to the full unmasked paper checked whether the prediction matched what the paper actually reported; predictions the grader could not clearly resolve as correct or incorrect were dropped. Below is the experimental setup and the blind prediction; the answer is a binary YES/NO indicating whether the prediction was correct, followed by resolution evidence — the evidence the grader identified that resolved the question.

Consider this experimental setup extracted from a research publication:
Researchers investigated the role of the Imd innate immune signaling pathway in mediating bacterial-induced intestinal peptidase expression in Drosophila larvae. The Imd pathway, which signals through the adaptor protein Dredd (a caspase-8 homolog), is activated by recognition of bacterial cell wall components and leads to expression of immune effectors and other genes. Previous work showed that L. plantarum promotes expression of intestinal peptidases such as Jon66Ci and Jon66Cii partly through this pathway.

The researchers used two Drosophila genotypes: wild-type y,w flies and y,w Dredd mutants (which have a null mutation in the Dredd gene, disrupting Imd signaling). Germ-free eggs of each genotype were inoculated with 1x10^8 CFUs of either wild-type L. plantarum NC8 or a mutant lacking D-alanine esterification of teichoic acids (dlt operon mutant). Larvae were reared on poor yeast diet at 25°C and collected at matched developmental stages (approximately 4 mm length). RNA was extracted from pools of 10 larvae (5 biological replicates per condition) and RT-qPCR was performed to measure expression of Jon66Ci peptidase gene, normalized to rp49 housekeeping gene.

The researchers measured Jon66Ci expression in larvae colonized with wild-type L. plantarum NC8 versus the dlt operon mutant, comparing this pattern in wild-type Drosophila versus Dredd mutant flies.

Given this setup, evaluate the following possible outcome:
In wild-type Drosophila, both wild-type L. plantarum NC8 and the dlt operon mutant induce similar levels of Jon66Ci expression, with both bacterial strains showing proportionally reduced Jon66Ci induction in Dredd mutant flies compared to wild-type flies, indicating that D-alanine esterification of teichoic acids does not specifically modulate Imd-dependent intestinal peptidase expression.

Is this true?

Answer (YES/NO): NO